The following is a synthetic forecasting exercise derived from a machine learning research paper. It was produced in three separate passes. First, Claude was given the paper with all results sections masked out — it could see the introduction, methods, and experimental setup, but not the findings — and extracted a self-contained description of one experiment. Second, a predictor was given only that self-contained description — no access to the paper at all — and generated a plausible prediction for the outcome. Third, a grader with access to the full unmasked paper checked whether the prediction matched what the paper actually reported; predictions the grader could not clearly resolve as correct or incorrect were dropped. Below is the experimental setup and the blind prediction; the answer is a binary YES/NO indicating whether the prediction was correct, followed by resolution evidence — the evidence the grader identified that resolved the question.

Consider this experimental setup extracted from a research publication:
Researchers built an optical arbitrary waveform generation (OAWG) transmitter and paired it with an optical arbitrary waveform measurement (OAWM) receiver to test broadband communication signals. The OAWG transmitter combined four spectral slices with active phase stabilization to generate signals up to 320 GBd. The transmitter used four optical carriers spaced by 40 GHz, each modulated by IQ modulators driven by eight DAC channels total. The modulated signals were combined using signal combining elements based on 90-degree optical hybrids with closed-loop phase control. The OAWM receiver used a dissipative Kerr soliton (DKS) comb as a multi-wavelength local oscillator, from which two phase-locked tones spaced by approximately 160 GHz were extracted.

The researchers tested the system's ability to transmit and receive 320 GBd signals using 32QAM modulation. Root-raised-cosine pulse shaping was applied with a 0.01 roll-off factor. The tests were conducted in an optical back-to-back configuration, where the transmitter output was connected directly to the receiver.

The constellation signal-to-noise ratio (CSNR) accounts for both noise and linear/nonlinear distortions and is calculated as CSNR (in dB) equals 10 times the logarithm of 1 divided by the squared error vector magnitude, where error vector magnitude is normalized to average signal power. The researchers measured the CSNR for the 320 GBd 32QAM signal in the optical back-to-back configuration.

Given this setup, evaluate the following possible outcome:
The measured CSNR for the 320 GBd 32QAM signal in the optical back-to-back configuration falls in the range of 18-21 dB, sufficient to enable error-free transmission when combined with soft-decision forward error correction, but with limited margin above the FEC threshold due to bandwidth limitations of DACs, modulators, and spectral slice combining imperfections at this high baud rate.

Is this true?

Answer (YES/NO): YES